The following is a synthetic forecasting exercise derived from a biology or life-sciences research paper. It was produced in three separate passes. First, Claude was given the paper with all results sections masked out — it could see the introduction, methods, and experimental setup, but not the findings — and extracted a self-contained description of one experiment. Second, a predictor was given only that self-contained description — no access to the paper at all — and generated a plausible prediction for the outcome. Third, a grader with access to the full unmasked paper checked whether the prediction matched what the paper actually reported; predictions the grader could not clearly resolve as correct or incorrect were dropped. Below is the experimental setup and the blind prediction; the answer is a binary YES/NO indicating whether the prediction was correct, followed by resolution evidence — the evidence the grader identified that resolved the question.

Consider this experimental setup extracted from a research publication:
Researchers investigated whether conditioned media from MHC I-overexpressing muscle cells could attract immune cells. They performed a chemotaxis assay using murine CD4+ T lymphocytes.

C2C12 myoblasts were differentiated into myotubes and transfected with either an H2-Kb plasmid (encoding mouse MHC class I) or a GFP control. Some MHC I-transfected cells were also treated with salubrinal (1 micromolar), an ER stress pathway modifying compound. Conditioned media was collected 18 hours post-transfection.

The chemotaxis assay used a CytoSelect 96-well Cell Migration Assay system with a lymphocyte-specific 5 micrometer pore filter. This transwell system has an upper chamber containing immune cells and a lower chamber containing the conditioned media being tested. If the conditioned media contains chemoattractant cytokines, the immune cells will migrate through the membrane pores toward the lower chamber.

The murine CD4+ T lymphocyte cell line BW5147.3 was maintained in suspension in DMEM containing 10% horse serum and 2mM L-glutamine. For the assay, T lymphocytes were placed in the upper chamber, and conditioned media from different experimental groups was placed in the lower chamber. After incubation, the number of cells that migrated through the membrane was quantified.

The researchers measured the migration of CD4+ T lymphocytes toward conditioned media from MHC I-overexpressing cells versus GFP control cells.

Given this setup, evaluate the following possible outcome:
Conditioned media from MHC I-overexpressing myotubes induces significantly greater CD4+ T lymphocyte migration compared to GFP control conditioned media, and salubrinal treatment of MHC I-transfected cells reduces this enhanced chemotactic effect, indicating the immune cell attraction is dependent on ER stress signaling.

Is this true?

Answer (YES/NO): YES